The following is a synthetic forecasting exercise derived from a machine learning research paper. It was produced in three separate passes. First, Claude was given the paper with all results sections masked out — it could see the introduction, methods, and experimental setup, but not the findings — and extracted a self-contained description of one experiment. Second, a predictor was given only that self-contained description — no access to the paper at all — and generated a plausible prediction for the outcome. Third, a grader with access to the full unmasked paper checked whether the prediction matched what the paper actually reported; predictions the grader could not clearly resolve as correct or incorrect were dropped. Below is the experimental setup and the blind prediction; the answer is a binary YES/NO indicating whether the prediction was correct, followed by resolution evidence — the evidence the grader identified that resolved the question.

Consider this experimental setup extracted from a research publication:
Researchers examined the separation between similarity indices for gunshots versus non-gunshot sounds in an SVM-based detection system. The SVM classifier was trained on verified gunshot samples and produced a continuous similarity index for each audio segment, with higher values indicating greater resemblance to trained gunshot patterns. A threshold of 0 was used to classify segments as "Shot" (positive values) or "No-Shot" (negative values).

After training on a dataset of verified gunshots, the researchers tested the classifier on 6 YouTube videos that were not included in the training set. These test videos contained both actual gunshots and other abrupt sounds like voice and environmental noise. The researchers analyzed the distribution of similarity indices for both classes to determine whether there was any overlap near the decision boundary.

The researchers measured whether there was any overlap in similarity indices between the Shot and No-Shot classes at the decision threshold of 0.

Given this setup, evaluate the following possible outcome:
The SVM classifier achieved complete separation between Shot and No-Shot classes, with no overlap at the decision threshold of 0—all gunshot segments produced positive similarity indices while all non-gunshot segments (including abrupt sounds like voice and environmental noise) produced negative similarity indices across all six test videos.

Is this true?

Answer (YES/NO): YES